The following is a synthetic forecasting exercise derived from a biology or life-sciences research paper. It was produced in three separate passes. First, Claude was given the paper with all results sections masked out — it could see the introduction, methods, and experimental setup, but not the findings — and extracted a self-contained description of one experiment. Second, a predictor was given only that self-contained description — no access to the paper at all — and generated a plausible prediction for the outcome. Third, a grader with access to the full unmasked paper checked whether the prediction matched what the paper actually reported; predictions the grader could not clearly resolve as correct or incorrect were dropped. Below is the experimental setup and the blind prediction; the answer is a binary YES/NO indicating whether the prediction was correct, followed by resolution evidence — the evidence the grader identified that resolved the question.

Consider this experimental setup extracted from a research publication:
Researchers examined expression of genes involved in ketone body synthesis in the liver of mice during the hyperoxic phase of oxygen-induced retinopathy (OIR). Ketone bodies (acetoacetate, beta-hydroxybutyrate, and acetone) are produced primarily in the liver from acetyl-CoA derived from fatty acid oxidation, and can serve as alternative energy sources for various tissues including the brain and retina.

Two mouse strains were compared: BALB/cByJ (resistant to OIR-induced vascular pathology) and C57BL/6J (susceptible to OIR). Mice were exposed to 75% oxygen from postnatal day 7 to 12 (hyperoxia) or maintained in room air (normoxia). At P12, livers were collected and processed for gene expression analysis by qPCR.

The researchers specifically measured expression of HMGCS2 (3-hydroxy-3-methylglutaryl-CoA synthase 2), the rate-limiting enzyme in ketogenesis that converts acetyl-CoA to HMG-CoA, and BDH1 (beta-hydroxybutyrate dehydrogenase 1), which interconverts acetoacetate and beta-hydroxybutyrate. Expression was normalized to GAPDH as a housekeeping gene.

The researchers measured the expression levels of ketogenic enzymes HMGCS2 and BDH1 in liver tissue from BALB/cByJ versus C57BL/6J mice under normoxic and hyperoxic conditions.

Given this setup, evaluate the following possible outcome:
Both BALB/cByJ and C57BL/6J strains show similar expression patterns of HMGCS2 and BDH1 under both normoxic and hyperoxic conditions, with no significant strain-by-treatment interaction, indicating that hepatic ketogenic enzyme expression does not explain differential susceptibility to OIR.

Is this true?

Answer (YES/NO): NO